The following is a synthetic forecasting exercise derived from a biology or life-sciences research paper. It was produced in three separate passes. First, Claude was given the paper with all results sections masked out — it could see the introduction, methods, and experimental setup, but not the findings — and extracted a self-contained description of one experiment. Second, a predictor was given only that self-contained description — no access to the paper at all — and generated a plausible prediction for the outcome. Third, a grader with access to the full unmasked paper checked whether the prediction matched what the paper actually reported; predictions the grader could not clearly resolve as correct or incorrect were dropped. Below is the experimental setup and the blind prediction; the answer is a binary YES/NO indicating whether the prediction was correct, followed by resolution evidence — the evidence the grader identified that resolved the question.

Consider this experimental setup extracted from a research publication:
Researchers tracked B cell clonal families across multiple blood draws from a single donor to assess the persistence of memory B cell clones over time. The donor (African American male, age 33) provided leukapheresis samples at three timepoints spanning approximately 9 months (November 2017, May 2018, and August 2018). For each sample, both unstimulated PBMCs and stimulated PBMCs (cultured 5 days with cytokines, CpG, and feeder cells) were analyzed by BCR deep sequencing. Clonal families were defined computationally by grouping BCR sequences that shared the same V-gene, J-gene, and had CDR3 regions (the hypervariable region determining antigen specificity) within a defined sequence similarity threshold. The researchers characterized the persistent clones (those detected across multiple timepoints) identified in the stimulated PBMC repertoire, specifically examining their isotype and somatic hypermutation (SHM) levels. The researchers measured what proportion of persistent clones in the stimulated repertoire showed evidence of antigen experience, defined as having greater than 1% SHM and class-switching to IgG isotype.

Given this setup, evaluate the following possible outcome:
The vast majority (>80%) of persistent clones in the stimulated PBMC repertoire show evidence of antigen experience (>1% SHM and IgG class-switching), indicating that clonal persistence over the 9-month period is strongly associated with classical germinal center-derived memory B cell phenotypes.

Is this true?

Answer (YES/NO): NO